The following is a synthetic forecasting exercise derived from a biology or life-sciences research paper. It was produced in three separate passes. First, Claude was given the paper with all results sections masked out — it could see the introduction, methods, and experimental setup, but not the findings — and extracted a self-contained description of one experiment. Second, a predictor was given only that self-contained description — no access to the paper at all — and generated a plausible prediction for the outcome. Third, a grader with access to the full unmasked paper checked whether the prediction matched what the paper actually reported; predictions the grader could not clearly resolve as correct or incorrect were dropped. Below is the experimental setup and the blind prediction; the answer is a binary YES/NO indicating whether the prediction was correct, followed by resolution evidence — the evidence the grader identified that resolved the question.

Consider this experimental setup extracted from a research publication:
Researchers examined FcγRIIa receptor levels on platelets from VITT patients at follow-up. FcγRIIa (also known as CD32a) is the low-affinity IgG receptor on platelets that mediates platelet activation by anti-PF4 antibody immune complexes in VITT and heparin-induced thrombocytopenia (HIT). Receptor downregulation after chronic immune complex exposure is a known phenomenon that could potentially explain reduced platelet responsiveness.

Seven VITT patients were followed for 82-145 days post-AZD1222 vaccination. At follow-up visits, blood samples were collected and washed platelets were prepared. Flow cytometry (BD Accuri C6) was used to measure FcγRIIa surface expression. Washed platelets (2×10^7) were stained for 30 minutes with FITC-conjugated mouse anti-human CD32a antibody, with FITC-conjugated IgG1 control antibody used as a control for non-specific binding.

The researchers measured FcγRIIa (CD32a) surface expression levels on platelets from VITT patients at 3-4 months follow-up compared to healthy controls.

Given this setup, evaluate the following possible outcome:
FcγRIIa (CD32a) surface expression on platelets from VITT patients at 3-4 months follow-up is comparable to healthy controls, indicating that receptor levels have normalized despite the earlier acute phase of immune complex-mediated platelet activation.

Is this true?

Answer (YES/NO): YES